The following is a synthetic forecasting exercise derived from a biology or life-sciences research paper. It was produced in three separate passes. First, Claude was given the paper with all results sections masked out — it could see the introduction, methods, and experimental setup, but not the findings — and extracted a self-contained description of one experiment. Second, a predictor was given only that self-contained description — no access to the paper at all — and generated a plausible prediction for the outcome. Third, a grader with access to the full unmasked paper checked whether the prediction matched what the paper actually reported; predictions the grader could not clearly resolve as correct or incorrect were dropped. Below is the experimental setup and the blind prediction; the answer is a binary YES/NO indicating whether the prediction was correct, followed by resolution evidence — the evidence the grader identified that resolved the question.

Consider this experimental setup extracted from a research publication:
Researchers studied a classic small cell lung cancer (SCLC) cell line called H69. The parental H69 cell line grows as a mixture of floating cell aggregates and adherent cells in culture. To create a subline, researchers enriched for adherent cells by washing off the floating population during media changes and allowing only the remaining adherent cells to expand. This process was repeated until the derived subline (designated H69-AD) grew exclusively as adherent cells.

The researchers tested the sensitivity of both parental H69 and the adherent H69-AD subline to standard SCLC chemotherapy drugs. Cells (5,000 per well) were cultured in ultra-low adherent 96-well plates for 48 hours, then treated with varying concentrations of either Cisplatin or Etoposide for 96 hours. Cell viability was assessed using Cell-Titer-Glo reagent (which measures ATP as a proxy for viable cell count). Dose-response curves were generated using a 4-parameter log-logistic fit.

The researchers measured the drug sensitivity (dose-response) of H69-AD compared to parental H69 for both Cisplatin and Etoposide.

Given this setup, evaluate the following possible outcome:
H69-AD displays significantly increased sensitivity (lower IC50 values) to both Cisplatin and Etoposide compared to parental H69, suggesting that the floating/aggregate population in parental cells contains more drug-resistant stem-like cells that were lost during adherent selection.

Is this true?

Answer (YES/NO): NO